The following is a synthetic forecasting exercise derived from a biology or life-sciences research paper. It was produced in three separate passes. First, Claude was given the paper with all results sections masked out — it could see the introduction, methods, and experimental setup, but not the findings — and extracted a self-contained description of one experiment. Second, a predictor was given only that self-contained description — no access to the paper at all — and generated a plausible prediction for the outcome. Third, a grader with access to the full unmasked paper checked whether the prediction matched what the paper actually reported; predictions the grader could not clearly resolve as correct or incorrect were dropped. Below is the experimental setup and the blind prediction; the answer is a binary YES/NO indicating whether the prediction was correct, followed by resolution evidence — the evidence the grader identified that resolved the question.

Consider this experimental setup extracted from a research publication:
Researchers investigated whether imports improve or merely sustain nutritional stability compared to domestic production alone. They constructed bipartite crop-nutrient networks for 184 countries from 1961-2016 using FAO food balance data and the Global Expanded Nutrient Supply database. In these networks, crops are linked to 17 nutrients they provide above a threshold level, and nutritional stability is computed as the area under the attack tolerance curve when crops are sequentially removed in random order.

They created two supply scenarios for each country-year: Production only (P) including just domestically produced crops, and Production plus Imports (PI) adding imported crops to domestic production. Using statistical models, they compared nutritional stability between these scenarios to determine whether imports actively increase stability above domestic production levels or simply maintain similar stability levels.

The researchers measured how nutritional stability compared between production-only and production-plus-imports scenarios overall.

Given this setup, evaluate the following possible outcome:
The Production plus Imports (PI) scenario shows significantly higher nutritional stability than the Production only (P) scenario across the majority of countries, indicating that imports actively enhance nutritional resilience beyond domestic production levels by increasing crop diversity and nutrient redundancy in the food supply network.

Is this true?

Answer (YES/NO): YES